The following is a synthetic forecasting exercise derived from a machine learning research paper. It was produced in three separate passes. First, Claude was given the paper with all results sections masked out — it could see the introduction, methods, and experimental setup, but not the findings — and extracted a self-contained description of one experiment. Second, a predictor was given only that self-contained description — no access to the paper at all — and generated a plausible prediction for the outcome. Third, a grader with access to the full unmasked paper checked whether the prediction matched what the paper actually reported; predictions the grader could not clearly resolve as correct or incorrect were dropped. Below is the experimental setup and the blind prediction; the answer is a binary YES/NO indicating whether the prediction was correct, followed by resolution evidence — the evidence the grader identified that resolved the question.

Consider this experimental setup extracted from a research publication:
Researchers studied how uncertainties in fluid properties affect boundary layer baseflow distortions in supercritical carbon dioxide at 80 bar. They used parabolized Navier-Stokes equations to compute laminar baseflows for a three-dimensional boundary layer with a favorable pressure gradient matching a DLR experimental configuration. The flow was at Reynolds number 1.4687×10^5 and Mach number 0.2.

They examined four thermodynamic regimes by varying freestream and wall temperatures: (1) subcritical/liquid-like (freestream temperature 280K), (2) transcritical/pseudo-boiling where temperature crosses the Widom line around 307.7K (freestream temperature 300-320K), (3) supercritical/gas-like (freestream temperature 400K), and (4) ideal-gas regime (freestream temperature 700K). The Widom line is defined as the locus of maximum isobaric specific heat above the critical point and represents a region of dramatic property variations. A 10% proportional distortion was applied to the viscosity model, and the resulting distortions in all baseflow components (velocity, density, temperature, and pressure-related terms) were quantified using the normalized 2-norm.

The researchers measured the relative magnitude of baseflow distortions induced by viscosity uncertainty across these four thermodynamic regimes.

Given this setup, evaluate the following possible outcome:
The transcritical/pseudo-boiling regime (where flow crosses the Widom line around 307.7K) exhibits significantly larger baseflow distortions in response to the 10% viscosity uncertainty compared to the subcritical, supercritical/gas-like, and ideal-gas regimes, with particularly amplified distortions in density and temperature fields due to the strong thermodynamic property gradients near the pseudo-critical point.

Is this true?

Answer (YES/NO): NO